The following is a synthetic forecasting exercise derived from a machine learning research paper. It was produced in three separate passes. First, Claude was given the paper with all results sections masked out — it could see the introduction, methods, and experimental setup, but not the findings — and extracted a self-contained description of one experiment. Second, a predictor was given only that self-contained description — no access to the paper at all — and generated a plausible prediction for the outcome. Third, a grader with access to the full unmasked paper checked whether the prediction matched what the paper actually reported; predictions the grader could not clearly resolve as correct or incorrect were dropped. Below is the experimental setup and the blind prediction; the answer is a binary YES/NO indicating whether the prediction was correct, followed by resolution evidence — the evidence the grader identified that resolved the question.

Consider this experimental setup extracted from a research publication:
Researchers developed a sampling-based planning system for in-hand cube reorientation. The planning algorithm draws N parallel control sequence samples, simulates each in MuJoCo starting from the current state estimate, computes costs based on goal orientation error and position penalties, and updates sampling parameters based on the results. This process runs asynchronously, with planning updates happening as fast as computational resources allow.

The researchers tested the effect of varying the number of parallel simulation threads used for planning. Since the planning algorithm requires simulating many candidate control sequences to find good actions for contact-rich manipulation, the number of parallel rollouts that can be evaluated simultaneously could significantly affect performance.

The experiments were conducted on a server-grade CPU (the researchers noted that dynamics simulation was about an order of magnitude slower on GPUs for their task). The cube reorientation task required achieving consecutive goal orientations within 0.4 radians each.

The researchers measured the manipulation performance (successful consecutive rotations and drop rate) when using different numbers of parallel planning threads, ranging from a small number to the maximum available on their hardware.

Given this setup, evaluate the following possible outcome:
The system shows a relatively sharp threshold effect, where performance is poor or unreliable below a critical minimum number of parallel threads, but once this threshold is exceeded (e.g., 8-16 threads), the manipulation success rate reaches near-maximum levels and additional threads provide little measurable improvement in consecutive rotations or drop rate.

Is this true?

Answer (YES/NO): NO